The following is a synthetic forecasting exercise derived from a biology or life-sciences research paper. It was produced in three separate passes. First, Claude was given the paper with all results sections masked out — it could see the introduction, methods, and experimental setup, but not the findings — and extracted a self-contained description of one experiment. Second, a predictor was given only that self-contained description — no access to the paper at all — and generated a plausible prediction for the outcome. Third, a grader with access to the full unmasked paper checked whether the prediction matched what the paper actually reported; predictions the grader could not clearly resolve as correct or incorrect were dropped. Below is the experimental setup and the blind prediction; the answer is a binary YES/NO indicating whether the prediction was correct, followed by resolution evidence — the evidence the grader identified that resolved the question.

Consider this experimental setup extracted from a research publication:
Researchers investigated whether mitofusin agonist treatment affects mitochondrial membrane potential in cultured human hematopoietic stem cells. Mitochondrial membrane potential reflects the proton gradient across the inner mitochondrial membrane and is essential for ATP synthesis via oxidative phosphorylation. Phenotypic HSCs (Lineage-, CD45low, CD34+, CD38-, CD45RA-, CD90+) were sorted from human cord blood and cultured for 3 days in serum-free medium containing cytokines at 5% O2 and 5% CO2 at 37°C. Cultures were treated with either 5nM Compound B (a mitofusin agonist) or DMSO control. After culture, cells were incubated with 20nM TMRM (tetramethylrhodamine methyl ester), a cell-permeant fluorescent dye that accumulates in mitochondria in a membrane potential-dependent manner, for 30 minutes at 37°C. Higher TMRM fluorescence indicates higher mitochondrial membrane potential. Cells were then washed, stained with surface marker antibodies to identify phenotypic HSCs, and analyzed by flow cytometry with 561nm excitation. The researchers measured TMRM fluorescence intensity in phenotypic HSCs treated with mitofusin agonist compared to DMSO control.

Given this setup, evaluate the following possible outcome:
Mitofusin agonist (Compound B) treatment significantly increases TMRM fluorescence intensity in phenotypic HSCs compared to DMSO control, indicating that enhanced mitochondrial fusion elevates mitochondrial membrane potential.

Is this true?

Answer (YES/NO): NO